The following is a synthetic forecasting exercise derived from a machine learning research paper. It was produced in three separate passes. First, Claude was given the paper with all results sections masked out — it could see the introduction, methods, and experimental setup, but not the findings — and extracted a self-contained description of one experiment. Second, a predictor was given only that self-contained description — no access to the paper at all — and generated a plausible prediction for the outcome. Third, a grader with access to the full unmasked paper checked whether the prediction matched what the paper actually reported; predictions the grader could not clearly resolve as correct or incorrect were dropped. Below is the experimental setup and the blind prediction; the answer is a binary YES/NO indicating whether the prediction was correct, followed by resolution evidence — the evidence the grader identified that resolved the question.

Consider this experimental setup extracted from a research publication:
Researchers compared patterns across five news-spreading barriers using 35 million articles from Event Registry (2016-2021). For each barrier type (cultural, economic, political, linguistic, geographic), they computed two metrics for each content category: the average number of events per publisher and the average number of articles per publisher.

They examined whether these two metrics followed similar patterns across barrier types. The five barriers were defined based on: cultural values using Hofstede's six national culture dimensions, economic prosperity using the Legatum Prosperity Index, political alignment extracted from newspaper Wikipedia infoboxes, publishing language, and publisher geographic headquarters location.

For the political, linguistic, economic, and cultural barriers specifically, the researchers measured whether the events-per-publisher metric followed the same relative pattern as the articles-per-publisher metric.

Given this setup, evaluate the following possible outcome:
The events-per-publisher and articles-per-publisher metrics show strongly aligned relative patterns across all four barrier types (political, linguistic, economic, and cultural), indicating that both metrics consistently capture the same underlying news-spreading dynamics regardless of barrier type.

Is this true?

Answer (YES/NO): YES